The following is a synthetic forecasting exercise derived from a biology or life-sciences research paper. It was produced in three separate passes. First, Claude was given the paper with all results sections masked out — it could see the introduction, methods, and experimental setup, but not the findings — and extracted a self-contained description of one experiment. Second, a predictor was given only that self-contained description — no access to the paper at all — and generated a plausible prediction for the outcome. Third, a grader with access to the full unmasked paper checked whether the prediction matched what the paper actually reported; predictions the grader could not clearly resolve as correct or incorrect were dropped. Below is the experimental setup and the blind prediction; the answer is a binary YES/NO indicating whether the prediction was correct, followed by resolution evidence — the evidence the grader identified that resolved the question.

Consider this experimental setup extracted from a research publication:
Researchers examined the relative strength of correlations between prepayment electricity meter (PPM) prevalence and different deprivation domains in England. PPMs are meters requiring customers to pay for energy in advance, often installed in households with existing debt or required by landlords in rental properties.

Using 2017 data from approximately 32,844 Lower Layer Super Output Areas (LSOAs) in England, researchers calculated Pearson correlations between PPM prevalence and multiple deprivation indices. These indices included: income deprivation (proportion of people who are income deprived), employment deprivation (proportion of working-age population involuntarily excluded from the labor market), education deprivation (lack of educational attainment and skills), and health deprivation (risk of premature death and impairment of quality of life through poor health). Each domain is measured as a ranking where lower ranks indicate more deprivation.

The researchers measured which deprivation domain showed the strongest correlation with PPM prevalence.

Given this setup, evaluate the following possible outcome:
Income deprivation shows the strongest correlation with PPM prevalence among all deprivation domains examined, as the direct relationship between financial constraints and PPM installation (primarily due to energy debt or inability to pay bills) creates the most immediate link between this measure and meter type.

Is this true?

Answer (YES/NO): YES